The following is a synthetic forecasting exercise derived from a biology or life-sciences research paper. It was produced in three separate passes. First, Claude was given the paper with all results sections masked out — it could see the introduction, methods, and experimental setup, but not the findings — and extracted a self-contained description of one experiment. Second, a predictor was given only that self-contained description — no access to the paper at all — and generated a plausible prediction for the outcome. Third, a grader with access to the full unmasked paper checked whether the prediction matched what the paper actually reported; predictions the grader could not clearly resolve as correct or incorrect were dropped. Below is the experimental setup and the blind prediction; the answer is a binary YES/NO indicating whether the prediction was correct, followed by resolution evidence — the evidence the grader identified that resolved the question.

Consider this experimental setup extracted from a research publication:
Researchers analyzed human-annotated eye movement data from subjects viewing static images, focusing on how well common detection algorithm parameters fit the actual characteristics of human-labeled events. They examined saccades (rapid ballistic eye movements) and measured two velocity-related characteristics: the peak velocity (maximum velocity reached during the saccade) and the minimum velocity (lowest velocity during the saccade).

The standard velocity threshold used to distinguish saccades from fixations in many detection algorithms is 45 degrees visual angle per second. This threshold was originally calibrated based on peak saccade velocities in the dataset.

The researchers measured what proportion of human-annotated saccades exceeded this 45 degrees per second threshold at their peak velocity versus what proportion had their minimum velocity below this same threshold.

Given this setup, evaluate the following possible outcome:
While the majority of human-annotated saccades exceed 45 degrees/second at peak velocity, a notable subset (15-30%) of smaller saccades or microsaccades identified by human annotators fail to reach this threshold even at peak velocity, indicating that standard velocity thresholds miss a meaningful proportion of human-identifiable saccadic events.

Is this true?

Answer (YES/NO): NO